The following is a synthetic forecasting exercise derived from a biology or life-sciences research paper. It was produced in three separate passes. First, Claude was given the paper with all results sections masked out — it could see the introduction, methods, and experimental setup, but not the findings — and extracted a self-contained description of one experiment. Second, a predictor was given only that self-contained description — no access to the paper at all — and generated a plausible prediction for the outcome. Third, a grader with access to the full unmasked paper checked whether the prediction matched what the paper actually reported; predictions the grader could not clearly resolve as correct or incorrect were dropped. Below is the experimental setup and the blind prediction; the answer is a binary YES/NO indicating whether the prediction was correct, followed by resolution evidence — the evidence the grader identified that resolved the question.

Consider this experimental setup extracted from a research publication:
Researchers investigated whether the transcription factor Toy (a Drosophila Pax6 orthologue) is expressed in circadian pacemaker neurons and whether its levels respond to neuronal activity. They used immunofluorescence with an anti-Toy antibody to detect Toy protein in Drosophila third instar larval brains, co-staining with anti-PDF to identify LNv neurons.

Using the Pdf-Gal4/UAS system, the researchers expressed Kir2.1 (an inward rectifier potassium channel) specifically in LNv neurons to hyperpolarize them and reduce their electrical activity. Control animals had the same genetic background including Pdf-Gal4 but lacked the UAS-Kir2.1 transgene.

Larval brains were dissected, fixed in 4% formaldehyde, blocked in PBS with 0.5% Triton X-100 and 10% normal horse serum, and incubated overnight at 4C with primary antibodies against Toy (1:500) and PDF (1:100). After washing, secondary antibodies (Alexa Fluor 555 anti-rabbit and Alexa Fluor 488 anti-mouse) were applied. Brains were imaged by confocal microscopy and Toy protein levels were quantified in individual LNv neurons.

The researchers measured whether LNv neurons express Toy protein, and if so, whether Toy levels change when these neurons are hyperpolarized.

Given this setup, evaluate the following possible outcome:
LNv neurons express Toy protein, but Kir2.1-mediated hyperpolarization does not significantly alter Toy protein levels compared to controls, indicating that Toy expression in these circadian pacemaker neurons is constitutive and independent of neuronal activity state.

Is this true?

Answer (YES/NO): NO